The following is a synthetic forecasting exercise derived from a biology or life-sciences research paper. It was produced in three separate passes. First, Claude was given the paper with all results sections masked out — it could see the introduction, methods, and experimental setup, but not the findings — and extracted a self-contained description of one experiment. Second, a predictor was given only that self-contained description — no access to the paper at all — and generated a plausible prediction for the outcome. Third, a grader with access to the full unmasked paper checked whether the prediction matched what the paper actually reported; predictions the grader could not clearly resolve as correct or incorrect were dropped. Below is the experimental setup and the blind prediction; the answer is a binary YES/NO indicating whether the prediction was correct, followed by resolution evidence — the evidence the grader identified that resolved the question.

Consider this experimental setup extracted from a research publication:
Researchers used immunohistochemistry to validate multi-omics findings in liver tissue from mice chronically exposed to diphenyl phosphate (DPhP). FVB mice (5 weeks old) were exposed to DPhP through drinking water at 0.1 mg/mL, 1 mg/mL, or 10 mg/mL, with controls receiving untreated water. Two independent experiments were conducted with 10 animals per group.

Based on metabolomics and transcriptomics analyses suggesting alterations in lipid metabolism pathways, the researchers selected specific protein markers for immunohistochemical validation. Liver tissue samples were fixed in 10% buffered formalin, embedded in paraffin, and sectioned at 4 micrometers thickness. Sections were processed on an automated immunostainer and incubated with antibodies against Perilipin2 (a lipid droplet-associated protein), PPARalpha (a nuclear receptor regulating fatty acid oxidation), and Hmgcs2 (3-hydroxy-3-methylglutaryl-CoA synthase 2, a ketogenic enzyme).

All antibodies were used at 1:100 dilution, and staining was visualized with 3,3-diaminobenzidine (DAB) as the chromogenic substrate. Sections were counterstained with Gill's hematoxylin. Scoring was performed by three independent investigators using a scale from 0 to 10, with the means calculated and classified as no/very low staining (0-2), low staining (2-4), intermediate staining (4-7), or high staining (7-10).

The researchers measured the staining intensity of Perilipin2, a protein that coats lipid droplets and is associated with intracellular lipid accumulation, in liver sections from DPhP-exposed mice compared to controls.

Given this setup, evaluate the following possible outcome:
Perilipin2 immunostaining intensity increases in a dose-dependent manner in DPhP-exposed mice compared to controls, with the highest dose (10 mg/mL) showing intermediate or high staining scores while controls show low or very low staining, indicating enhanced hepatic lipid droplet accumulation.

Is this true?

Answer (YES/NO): NO